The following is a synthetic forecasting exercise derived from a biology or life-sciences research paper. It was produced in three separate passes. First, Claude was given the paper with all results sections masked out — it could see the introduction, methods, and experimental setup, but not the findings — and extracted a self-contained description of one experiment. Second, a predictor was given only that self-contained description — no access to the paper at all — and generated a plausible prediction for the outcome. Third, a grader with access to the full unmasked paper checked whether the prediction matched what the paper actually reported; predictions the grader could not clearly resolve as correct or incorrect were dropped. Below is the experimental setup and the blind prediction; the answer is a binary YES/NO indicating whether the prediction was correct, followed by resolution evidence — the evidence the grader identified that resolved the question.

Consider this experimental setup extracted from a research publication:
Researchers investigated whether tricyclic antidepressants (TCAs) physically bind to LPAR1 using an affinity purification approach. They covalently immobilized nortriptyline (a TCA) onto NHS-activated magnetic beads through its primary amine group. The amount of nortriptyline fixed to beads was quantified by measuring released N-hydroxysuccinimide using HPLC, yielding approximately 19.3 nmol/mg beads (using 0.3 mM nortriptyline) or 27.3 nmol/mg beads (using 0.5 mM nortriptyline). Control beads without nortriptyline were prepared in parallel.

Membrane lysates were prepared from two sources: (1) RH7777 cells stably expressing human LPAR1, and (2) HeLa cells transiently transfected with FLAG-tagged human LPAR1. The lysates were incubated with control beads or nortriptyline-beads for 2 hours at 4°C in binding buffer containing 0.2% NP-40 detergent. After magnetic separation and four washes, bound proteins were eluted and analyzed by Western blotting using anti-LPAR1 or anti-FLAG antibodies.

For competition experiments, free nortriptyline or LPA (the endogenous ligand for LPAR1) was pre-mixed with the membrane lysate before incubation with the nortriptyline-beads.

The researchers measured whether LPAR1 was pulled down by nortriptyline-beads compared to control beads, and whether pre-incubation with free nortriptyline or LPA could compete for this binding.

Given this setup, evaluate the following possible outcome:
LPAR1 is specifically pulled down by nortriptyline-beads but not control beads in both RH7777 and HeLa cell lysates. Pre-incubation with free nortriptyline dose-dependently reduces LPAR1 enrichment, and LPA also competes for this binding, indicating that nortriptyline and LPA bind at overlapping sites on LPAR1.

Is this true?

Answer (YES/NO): YES